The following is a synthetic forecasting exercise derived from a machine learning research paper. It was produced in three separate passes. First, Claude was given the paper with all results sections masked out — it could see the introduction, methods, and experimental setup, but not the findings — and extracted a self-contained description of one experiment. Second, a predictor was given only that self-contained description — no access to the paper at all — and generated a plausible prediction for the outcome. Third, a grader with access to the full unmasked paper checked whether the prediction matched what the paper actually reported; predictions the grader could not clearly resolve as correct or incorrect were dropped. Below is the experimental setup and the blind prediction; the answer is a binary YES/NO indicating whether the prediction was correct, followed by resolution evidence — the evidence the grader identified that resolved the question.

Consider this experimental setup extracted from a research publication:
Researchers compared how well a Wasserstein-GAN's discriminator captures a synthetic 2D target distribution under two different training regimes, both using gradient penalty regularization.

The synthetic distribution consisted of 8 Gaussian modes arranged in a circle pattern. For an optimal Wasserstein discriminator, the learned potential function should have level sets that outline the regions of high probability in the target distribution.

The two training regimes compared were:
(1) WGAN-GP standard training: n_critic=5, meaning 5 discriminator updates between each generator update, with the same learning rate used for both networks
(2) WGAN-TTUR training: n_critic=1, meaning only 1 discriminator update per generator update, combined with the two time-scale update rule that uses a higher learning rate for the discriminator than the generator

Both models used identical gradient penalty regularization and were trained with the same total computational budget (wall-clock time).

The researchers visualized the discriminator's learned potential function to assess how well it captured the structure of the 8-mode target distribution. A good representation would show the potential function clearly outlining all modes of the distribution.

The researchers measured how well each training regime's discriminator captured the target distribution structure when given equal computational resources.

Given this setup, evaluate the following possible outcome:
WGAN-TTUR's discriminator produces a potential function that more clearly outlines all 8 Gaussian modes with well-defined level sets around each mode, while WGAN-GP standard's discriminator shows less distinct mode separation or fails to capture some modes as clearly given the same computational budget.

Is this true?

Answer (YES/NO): NO